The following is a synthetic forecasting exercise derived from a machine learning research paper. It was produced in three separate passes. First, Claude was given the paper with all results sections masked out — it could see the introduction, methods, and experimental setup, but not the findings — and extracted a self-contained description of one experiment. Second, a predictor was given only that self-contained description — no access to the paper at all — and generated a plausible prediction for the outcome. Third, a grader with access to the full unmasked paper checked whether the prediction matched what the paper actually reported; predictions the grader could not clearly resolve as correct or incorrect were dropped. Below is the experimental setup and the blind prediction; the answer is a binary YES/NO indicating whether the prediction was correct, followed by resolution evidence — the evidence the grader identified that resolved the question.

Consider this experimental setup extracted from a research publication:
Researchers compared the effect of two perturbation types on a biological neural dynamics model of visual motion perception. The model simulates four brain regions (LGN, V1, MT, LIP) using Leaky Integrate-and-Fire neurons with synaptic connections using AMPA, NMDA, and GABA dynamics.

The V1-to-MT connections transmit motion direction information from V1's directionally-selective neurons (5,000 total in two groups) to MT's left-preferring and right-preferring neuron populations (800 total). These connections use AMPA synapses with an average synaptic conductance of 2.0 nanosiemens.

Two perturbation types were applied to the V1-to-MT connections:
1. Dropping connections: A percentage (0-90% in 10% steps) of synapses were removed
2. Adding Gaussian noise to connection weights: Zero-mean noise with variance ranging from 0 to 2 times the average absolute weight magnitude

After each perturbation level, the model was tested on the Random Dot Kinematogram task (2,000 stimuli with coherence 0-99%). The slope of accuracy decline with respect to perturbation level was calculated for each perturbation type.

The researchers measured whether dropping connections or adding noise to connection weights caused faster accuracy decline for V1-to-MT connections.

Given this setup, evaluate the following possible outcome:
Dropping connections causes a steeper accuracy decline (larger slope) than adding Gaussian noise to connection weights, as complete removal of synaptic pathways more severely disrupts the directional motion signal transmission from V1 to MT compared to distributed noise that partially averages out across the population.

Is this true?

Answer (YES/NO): NO